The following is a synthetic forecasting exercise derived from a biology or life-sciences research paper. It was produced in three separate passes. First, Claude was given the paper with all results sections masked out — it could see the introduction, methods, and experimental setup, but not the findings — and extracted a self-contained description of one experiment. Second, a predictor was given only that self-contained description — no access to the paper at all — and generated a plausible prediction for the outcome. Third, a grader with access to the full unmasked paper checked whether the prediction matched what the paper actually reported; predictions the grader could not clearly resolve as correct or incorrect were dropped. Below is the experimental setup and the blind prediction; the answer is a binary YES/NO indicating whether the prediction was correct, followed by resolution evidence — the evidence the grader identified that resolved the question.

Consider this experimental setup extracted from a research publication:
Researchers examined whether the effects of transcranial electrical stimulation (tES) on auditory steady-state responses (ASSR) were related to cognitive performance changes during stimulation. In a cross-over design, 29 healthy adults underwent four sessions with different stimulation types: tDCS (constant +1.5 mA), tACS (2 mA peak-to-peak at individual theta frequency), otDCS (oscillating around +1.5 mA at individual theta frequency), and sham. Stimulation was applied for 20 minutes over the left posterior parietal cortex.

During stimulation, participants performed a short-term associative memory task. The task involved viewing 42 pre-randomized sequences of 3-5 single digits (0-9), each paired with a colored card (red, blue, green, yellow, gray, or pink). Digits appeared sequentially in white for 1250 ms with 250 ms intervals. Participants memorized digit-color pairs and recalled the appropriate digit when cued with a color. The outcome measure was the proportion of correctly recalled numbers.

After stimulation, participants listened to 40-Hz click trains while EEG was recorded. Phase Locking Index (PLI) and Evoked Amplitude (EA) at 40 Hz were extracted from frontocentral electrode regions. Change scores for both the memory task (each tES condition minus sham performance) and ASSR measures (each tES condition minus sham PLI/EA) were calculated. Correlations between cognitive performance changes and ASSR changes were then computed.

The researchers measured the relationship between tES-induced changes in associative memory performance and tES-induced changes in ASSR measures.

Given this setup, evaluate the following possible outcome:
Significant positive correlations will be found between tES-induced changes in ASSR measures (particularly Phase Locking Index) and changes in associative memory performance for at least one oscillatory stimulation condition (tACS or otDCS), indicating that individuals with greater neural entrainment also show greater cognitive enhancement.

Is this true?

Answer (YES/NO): YES